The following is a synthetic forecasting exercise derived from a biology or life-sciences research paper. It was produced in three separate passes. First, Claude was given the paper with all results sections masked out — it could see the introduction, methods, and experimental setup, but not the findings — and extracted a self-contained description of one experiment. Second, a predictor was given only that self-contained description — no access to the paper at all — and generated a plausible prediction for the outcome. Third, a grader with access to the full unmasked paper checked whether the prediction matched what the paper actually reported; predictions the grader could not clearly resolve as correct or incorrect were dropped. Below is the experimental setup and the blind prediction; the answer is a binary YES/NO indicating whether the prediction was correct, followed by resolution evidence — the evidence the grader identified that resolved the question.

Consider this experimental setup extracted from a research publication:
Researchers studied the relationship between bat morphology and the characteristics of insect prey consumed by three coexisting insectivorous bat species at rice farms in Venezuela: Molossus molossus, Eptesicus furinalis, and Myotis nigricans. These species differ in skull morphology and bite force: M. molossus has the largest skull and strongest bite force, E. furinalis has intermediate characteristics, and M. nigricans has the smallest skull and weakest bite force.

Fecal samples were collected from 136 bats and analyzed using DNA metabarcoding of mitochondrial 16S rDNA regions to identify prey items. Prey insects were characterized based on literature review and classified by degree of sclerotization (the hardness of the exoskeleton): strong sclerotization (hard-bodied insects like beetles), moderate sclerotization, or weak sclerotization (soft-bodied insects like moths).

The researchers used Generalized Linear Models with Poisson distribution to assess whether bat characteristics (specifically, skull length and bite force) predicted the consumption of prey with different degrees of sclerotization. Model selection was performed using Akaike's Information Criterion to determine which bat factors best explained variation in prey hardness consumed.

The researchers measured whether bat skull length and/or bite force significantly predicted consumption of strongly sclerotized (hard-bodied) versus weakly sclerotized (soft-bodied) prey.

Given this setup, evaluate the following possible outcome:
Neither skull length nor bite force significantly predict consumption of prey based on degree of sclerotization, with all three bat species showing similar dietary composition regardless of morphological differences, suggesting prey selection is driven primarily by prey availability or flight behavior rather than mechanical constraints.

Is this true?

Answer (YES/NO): NO